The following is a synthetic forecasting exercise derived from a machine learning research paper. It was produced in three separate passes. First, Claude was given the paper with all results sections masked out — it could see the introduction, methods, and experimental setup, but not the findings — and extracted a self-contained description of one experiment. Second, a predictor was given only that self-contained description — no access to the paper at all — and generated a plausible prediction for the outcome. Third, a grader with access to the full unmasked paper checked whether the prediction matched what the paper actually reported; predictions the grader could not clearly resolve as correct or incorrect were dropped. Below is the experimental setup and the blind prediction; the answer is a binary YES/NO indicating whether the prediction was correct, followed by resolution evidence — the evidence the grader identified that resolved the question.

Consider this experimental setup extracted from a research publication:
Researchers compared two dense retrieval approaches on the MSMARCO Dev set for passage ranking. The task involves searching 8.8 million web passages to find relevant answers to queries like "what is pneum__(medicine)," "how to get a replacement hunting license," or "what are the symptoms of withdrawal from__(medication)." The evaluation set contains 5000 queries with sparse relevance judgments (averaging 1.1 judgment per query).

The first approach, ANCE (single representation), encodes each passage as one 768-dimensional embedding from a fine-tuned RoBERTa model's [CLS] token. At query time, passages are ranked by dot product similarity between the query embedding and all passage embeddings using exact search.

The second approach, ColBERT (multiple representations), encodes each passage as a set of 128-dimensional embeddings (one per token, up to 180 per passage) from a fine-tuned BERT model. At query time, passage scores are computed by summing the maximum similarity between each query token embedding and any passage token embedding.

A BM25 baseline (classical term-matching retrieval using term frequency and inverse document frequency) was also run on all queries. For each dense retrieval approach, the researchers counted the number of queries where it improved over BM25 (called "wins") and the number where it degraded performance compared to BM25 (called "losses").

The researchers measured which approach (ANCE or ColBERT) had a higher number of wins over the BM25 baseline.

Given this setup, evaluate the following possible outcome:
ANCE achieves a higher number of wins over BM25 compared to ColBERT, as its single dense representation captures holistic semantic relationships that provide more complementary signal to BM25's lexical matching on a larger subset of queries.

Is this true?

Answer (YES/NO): NO